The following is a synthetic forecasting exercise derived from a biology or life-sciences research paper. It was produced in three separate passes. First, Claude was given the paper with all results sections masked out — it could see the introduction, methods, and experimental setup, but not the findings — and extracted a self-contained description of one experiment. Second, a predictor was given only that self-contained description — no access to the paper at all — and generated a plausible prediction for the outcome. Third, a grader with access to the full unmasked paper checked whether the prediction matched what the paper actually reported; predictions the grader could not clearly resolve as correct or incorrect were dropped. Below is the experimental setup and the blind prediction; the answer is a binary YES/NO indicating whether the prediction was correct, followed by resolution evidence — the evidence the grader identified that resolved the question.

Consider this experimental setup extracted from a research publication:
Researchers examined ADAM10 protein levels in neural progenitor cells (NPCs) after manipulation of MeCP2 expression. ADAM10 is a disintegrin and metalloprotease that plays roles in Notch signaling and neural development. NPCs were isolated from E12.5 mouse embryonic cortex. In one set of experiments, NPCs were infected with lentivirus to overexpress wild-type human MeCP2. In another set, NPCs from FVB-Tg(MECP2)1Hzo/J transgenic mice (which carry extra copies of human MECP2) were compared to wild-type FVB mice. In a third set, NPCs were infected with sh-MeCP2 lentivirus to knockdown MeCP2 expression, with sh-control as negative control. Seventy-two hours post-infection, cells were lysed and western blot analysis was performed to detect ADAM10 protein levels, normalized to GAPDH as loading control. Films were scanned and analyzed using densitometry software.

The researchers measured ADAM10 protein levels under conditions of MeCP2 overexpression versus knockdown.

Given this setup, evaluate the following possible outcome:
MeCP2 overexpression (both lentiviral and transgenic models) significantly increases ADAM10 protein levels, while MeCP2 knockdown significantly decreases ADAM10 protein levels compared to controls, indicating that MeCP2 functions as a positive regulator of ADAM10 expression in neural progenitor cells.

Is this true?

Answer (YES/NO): NO